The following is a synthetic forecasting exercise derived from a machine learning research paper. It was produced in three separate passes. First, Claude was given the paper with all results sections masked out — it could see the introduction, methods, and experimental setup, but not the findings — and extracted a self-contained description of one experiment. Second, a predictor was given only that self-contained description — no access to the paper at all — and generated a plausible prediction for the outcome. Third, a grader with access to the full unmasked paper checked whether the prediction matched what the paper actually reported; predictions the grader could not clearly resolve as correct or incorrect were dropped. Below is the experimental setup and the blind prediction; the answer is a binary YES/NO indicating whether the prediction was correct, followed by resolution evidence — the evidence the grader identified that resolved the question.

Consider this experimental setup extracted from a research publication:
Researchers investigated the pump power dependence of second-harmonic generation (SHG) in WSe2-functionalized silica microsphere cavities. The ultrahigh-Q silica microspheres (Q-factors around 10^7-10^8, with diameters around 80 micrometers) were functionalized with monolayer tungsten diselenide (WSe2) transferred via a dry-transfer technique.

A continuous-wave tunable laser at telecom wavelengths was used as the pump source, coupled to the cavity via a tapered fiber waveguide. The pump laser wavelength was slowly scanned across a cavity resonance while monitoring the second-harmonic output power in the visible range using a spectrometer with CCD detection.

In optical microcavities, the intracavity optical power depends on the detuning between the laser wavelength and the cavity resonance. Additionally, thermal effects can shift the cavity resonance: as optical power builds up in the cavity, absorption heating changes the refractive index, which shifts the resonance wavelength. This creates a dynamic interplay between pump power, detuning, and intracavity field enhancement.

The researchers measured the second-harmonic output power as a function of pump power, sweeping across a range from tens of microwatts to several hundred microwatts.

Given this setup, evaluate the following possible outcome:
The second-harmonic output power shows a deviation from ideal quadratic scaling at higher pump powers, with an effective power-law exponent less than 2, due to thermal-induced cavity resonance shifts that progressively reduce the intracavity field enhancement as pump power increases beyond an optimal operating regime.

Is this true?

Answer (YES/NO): NO